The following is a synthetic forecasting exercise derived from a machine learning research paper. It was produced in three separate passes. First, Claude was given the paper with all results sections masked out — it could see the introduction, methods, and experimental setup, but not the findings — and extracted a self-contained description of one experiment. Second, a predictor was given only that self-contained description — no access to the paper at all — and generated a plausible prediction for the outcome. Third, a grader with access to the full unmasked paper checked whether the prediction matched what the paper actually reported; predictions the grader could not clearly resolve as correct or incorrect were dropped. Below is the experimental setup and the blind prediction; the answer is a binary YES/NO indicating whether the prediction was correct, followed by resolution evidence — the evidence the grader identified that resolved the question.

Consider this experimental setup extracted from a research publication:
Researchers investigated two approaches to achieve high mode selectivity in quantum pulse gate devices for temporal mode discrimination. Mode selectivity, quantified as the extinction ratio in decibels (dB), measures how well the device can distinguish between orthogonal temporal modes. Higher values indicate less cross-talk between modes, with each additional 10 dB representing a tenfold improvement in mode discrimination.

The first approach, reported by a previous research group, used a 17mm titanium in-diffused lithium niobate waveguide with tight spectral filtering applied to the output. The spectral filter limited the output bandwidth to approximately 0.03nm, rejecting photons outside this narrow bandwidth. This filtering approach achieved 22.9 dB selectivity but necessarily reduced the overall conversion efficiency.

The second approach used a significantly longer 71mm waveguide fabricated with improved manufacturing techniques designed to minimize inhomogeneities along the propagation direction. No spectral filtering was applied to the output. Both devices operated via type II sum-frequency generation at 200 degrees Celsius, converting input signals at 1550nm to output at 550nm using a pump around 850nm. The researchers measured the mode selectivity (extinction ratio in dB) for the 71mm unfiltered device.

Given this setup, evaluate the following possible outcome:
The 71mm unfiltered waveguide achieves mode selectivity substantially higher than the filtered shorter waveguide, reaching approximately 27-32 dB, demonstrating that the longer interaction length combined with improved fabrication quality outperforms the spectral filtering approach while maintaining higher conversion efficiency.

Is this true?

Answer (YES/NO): NO